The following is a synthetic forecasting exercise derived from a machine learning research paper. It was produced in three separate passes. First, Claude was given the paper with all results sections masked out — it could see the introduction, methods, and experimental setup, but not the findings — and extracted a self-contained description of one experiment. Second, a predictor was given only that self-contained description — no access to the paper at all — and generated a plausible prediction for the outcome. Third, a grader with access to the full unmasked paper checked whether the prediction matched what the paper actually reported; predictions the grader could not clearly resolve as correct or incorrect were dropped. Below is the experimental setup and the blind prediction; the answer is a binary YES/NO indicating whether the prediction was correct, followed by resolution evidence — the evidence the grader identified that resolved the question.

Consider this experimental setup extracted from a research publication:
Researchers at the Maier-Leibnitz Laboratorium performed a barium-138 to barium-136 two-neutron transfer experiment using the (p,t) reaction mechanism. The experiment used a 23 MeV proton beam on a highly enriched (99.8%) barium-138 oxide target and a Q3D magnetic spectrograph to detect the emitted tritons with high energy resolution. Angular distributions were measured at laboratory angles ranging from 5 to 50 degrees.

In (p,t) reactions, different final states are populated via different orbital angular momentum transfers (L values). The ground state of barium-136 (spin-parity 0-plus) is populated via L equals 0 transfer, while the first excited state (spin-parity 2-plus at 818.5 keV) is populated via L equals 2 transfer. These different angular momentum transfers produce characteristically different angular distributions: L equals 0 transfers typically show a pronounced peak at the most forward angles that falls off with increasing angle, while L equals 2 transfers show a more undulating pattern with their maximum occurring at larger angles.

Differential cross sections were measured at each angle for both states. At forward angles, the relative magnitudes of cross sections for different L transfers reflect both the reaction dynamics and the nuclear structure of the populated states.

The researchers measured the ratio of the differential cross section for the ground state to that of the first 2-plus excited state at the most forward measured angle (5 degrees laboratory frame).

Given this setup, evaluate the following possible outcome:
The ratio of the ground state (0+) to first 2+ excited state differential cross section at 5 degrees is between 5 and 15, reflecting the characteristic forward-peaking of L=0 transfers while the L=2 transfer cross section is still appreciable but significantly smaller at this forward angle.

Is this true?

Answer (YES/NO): NO